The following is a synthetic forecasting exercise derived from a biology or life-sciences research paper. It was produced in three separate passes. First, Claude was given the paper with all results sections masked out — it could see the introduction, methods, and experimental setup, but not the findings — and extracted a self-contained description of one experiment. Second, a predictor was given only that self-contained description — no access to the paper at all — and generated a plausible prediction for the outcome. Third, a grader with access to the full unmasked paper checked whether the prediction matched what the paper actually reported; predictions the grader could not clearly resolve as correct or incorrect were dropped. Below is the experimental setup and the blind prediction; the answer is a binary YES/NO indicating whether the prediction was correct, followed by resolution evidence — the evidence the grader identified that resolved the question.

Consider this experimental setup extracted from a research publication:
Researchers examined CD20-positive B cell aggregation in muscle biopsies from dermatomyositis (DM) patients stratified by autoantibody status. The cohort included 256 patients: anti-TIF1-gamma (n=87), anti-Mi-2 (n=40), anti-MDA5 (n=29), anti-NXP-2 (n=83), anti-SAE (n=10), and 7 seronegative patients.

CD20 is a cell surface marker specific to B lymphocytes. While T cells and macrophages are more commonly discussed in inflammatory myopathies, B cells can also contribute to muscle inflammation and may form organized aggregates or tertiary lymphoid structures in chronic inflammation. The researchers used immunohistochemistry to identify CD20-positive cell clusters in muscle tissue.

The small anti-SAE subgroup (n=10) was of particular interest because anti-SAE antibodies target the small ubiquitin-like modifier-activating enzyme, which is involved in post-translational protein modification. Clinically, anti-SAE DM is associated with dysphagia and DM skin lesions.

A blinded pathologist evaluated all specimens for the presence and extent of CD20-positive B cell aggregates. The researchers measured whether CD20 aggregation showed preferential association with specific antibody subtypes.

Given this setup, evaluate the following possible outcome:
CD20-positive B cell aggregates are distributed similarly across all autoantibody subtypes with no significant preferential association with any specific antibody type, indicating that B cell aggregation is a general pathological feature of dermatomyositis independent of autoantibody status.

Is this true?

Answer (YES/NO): NO